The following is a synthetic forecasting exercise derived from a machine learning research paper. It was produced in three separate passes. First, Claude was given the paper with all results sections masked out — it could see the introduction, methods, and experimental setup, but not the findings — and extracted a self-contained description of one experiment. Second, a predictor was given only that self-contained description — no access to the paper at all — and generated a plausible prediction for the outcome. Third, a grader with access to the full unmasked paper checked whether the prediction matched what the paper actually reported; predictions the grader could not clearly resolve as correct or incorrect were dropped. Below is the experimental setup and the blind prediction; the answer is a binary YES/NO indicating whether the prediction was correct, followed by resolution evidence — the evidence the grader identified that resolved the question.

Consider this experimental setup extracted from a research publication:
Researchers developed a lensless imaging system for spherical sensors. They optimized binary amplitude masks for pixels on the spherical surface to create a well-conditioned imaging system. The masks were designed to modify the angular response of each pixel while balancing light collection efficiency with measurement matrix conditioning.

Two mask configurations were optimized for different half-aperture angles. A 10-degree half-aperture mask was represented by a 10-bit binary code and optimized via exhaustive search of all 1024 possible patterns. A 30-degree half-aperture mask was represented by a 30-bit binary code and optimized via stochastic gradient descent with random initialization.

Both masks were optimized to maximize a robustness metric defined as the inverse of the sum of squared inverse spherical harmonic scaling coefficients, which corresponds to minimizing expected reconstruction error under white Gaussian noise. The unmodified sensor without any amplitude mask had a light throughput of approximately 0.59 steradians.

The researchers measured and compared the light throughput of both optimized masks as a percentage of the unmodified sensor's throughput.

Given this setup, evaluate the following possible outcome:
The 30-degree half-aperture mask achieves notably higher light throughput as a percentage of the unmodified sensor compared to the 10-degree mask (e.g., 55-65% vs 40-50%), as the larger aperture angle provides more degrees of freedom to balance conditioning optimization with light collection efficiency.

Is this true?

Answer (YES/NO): NO